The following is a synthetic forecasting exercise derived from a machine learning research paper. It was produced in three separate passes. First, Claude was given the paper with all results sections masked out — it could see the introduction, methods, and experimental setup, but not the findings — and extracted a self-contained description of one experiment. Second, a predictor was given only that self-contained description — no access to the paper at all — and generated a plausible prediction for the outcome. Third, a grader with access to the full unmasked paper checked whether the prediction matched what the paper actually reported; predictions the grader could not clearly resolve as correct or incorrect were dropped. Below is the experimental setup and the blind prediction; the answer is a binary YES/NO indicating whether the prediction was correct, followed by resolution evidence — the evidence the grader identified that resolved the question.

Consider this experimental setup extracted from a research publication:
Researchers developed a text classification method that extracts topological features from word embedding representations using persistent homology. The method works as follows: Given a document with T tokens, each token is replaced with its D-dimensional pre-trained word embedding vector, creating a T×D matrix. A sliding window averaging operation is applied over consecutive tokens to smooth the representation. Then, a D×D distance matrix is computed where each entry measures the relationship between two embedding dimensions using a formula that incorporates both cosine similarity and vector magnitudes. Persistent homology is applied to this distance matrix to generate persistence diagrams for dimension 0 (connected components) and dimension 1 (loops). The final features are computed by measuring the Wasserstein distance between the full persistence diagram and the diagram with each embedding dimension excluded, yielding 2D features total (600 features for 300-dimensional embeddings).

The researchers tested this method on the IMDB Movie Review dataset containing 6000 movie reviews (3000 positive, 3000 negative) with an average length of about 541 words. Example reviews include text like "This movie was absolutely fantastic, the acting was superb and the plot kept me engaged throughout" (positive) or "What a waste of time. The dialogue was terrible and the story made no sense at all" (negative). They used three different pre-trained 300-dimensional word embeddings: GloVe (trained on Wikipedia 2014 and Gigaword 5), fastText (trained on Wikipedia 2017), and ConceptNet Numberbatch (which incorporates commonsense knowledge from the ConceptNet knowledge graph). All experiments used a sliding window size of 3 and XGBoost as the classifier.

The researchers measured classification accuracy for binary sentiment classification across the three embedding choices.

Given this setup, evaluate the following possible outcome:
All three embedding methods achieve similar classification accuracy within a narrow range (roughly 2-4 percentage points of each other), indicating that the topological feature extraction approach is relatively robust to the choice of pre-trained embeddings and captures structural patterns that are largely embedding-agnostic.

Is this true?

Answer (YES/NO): NO